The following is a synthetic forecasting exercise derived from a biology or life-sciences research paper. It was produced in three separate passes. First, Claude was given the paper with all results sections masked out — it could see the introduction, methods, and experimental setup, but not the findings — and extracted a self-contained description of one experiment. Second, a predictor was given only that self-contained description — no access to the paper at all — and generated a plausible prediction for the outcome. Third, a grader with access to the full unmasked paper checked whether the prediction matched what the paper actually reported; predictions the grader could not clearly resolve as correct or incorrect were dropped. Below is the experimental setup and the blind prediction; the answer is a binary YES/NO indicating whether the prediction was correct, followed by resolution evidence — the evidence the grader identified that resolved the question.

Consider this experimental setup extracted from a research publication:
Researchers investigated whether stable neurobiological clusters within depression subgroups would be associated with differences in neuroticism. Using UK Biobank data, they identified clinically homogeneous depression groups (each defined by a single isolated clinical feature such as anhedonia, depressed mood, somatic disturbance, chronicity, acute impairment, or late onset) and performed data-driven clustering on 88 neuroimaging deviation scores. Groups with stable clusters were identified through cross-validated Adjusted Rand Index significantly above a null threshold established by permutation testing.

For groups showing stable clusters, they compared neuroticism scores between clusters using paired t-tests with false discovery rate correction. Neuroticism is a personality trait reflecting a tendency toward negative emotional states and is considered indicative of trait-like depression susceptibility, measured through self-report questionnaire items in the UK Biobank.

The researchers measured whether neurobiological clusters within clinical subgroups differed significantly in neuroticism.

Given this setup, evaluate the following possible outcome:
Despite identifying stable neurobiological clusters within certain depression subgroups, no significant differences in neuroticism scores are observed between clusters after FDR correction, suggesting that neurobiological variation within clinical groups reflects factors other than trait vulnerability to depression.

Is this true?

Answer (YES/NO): YES